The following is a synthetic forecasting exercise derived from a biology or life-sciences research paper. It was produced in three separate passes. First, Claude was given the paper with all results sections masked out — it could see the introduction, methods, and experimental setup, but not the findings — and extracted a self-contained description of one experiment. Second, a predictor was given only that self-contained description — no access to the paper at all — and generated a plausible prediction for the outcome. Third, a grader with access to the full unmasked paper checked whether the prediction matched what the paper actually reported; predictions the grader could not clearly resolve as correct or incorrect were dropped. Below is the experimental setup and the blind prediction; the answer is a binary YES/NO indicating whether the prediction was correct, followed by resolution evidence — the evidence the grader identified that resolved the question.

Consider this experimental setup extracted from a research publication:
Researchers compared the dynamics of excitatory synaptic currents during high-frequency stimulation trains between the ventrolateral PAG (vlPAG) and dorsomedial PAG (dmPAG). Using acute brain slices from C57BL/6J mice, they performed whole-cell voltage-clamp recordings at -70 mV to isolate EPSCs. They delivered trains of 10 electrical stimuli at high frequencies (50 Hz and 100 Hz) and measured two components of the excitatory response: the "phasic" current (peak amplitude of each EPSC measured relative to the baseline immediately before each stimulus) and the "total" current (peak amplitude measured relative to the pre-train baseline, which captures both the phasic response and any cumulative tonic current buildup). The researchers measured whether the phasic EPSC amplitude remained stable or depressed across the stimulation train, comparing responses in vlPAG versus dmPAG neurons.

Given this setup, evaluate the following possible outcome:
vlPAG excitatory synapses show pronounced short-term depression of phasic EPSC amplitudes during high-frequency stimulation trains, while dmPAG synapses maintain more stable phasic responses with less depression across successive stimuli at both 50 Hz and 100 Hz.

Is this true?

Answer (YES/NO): NO